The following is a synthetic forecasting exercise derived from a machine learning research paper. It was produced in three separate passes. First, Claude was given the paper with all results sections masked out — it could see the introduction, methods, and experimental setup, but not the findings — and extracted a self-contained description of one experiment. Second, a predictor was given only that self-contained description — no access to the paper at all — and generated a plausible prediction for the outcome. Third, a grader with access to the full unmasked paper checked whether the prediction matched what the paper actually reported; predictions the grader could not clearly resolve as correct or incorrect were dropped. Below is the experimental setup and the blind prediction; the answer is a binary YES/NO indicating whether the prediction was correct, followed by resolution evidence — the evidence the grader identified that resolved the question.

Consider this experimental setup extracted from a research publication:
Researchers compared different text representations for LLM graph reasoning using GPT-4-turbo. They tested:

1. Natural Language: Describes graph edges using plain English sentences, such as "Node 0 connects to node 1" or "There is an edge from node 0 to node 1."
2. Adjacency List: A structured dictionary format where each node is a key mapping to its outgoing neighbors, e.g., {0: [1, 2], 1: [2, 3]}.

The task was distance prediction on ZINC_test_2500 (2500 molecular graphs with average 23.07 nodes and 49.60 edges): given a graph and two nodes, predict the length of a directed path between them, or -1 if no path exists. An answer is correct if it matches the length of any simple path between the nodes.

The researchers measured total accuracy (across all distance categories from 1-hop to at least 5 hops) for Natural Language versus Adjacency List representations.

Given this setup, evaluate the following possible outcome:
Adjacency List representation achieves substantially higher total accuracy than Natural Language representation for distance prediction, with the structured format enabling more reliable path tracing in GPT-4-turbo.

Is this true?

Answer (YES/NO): NO